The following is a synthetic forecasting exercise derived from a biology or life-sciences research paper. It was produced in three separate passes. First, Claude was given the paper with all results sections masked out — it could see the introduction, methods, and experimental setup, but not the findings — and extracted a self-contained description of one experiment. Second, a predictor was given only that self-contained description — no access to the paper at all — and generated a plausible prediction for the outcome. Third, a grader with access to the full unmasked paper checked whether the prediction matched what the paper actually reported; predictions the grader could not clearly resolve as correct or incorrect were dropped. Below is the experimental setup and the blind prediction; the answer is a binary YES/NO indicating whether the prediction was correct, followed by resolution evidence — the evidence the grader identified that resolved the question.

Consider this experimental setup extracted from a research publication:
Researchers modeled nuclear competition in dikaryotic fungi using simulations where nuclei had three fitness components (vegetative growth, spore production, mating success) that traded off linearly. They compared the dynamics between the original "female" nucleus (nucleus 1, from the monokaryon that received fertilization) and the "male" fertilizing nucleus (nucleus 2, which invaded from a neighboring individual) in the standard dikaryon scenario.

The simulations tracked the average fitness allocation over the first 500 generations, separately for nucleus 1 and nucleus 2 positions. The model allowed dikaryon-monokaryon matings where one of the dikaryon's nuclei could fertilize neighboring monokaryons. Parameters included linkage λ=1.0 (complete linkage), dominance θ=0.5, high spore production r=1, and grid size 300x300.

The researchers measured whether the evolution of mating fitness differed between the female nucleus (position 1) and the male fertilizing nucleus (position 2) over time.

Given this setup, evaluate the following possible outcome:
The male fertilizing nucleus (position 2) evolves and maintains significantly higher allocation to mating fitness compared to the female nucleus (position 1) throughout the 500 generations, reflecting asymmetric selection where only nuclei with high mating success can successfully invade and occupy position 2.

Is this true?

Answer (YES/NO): YES